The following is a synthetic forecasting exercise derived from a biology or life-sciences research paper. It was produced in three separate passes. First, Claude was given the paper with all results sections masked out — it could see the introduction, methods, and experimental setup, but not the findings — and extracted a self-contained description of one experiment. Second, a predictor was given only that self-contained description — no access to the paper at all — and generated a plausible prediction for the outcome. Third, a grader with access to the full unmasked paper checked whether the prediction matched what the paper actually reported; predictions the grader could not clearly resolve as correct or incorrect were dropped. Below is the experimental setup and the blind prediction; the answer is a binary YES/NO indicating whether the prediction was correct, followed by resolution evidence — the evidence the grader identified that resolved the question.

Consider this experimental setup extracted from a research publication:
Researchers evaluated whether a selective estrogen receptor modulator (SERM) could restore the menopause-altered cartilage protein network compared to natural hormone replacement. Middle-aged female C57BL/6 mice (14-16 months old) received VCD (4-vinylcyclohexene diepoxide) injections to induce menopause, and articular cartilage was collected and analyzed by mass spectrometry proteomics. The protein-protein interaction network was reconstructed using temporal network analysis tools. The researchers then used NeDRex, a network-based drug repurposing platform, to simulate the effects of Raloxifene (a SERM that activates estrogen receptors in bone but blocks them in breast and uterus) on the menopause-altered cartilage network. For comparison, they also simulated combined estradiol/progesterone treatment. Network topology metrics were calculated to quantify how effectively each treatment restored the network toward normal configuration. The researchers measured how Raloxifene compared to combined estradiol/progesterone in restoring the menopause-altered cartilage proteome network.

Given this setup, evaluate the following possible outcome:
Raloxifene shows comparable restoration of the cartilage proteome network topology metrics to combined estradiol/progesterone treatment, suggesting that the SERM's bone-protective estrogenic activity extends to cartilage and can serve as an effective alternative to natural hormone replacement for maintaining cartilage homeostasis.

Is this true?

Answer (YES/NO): NO